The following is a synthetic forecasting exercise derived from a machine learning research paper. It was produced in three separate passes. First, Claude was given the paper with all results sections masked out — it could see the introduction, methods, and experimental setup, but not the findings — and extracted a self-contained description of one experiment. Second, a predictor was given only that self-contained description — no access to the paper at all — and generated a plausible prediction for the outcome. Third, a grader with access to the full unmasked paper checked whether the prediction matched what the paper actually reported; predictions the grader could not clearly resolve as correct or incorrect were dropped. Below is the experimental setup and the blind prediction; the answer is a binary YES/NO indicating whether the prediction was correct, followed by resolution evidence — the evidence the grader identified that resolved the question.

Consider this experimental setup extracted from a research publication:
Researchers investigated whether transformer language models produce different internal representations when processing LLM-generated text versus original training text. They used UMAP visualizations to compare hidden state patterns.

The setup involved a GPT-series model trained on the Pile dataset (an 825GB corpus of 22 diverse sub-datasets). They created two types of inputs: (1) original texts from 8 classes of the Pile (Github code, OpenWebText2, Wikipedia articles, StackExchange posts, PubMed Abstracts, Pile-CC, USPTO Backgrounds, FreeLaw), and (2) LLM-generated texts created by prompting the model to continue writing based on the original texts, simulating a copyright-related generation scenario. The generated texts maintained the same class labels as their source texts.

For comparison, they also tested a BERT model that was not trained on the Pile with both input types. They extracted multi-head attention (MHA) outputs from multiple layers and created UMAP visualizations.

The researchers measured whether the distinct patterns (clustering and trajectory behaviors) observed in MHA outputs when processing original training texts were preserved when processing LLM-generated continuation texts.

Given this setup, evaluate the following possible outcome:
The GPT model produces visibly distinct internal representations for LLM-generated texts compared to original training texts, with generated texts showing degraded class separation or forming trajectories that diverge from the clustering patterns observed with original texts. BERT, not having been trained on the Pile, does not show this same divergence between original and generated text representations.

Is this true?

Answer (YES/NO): NO